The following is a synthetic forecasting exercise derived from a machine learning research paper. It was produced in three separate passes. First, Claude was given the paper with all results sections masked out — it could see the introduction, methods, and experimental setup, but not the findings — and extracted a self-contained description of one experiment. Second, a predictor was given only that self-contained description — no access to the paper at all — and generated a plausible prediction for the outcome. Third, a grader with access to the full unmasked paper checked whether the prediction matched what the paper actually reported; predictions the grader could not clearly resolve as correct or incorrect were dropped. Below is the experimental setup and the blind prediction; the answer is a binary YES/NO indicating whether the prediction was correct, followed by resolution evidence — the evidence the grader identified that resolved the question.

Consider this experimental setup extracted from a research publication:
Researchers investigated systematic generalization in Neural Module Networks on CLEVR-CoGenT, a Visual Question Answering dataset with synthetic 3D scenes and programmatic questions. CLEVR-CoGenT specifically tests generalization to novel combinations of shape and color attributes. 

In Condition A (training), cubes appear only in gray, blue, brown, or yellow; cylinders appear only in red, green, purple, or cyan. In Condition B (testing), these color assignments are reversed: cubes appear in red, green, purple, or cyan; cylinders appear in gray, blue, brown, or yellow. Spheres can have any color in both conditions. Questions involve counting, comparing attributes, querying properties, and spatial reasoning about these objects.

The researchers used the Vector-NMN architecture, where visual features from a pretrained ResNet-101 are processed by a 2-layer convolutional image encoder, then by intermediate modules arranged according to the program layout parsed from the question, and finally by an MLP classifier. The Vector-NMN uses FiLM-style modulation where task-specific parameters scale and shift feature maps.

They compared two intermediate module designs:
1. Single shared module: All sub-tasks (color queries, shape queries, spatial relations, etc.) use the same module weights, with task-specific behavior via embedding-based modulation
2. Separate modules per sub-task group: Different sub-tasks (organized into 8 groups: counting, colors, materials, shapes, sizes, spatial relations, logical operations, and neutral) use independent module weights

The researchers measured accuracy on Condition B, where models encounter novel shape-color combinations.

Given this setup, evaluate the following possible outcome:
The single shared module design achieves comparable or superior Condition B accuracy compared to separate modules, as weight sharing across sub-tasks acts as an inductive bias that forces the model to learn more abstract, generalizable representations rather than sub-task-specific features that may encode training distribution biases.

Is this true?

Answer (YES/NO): NO